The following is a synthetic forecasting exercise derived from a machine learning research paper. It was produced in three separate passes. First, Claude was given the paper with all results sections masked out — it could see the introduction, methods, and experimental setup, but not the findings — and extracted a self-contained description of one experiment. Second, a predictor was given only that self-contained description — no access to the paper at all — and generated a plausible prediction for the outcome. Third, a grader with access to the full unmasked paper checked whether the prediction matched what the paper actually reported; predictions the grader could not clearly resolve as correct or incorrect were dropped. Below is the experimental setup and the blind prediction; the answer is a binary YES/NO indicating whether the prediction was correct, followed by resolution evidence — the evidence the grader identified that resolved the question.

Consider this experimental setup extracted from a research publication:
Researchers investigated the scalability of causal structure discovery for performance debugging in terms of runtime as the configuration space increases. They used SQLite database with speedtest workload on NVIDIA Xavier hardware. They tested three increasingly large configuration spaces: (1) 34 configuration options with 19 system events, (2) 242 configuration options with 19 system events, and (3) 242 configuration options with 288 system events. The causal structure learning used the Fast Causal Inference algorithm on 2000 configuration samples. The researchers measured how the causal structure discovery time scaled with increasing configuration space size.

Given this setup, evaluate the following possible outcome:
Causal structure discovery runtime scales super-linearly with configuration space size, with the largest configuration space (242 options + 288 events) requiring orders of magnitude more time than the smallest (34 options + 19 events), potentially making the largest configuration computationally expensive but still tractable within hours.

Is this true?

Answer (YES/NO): NO